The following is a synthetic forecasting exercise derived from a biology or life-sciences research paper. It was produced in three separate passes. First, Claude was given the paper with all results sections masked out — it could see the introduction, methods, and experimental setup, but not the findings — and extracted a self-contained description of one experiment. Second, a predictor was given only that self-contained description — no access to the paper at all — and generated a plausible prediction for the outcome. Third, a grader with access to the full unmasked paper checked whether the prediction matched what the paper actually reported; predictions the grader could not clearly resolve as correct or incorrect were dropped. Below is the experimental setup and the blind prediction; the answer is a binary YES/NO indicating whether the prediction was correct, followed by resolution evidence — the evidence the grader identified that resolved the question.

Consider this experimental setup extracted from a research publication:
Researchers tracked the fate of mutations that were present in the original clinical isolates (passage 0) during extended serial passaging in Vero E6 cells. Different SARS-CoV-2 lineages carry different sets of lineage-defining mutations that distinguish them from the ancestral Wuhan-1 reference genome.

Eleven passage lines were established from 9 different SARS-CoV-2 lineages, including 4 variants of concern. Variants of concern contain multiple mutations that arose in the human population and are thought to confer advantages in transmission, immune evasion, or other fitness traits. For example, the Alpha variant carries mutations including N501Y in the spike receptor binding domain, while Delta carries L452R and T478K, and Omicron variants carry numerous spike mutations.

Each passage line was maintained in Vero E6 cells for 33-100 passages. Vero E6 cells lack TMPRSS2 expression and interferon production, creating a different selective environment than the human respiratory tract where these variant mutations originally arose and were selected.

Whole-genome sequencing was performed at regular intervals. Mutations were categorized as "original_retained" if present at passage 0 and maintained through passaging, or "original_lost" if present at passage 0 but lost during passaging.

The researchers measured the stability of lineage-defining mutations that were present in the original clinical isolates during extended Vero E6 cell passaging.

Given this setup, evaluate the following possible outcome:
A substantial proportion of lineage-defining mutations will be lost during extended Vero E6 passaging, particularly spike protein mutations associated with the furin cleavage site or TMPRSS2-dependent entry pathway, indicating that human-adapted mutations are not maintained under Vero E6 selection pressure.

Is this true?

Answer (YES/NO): NO